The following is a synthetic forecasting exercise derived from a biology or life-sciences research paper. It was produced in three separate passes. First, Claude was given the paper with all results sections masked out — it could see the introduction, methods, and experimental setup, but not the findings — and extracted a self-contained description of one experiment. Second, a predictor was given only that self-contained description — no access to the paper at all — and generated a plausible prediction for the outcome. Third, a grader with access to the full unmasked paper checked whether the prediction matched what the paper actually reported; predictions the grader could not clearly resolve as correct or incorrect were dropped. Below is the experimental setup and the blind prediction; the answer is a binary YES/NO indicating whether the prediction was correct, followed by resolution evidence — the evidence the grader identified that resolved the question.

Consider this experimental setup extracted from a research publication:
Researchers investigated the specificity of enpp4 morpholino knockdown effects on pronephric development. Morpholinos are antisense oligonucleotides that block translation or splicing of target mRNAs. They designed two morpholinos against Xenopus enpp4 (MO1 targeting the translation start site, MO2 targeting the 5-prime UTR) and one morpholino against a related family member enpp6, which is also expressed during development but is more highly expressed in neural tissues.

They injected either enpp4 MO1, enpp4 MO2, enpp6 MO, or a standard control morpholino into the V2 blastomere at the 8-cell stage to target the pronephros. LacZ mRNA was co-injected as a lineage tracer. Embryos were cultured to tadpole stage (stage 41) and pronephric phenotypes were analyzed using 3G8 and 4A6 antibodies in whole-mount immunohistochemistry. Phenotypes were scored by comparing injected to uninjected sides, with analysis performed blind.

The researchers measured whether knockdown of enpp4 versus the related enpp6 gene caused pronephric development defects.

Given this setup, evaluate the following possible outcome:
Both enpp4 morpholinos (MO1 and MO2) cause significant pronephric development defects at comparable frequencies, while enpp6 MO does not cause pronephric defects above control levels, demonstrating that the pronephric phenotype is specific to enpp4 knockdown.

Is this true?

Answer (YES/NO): NO